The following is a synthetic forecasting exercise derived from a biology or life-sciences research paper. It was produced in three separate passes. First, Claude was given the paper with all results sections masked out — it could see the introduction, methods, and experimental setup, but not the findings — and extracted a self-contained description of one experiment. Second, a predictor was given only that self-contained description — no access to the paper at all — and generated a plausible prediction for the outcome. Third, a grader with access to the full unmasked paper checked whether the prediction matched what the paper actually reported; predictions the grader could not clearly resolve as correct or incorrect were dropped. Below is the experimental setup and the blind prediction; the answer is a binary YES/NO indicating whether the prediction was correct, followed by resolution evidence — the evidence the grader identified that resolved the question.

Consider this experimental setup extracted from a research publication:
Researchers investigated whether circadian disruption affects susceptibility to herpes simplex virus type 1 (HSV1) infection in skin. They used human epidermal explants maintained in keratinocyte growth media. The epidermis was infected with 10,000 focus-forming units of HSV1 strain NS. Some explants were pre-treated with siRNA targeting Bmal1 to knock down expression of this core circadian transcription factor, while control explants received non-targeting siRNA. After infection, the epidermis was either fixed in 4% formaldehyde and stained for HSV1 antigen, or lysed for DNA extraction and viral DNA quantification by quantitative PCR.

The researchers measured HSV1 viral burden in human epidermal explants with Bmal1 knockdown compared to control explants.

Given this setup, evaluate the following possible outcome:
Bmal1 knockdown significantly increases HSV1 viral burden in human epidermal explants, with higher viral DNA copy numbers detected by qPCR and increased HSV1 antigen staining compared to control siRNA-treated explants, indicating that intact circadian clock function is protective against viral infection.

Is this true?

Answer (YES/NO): NO